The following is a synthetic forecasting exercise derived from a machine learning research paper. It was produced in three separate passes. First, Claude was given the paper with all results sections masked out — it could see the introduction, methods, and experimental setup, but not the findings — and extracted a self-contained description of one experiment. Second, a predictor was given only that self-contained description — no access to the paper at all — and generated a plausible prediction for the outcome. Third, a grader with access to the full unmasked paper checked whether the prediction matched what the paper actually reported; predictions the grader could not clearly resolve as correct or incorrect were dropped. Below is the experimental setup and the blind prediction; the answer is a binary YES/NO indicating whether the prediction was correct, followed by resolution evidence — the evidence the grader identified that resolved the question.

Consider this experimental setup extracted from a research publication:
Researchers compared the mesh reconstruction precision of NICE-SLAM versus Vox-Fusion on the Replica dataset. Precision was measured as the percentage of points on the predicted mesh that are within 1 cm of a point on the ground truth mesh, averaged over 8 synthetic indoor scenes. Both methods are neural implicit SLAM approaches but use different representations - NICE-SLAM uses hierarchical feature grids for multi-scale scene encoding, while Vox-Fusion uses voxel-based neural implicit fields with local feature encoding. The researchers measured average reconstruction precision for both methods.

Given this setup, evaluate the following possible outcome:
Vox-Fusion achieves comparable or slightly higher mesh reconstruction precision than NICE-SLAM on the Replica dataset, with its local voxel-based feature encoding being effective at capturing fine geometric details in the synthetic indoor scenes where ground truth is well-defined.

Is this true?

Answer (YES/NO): NO